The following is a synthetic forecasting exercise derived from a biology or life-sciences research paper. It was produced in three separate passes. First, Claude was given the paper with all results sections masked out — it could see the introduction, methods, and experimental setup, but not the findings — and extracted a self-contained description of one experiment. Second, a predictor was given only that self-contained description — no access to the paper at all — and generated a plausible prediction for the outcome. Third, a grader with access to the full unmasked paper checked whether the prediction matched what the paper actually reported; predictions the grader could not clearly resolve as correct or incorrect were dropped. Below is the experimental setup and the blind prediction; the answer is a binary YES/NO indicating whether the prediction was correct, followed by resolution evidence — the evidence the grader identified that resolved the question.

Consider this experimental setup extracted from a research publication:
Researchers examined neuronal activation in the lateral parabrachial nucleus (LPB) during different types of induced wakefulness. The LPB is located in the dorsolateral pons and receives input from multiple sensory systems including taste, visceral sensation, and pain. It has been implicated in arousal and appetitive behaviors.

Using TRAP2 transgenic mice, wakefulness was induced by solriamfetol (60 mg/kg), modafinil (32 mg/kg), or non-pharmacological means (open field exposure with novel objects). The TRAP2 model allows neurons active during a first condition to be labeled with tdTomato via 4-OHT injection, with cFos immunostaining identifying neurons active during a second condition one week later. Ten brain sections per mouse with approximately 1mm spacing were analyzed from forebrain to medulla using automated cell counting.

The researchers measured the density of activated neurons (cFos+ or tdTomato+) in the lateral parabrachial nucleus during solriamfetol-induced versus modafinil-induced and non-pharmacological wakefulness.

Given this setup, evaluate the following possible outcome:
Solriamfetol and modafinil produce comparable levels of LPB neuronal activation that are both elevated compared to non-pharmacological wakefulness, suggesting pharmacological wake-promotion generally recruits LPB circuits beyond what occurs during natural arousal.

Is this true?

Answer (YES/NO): NO